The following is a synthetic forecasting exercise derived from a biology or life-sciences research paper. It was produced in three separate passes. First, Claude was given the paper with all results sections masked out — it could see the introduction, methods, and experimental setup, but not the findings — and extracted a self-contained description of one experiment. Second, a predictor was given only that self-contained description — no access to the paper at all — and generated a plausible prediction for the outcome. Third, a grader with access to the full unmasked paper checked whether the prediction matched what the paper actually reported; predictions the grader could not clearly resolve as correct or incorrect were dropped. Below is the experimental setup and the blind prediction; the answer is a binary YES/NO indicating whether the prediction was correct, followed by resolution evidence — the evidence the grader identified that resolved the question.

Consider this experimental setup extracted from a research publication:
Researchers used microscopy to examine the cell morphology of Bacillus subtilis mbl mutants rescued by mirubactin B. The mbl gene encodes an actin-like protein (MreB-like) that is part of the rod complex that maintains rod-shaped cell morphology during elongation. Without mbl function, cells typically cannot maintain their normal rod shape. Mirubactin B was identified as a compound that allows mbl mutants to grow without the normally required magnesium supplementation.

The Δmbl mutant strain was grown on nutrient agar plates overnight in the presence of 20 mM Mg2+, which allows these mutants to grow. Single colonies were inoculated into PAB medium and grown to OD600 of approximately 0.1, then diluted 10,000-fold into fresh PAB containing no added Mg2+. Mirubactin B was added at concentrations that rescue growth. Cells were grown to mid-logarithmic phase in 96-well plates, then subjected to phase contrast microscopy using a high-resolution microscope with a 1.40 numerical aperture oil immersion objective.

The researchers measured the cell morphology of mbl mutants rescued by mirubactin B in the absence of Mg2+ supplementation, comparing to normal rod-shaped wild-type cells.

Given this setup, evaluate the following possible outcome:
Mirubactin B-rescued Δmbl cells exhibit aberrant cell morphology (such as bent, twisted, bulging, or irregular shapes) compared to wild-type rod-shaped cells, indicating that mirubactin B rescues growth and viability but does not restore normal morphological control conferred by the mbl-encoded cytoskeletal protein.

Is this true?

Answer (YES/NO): NO